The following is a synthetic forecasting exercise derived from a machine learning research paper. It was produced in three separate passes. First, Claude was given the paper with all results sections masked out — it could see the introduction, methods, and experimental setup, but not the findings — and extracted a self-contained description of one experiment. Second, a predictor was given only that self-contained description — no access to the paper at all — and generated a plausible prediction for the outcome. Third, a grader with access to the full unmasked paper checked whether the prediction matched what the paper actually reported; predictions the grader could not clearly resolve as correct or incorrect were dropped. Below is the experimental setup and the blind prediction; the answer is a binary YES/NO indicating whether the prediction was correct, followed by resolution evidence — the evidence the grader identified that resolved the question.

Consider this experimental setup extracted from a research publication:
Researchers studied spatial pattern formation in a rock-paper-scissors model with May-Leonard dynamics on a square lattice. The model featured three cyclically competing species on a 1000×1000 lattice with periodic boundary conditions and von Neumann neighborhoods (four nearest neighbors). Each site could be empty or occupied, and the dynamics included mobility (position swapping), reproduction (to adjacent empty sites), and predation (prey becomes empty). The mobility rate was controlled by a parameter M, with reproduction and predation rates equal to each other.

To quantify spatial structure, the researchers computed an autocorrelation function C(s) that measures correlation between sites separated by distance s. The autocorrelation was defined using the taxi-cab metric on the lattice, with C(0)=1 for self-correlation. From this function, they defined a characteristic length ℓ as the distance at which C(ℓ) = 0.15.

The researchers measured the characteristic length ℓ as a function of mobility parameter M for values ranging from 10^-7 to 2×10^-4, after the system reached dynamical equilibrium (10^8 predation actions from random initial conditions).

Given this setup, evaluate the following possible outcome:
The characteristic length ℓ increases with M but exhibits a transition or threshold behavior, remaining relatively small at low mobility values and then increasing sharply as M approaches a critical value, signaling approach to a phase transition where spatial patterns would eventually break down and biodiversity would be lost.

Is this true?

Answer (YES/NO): NO